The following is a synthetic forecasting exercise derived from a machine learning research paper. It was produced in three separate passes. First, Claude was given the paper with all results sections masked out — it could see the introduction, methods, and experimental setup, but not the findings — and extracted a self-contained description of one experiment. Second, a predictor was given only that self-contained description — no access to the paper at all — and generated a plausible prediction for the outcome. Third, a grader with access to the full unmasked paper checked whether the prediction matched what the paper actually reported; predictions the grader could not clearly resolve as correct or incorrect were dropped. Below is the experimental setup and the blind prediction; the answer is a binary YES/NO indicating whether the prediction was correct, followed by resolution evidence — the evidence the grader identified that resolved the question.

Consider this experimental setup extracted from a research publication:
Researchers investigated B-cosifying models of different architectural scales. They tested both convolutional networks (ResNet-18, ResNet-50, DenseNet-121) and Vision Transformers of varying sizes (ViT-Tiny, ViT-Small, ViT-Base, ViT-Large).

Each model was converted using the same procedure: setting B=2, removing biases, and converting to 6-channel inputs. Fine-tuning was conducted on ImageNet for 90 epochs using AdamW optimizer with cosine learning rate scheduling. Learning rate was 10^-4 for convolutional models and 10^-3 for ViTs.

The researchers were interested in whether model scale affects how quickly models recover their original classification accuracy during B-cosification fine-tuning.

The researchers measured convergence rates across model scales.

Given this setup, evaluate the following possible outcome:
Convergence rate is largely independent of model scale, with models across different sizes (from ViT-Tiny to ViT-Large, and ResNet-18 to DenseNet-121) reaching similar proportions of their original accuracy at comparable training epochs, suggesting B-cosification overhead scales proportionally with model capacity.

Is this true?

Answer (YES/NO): NO